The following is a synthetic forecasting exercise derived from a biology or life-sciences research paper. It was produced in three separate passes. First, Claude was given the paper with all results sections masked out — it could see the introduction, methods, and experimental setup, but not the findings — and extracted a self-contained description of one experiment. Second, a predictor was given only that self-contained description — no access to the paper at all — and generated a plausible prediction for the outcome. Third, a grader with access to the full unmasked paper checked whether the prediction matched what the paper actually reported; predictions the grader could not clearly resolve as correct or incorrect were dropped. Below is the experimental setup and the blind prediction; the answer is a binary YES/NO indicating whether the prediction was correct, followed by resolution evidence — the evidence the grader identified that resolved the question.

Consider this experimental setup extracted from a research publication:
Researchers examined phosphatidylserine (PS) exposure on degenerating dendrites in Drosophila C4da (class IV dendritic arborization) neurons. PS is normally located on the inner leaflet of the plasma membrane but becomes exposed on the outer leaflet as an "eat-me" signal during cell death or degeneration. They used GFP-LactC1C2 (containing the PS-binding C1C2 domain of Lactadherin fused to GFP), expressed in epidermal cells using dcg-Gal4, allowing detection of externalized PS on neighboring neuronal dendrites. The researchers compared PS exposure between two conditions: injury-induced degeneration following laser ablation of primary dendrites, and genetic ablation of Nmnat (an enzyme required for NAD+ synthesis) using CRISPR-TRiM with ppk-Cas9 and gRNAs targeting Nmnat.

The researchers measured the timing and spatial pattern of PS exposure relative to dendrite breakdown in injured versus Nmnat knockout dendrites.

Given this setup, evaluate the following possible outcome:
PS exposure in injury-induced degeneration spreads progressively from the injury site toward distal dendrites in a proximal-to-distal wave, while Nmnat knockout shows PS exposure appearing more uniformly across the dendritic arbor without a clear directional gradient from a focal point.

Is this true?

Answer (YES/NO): NO